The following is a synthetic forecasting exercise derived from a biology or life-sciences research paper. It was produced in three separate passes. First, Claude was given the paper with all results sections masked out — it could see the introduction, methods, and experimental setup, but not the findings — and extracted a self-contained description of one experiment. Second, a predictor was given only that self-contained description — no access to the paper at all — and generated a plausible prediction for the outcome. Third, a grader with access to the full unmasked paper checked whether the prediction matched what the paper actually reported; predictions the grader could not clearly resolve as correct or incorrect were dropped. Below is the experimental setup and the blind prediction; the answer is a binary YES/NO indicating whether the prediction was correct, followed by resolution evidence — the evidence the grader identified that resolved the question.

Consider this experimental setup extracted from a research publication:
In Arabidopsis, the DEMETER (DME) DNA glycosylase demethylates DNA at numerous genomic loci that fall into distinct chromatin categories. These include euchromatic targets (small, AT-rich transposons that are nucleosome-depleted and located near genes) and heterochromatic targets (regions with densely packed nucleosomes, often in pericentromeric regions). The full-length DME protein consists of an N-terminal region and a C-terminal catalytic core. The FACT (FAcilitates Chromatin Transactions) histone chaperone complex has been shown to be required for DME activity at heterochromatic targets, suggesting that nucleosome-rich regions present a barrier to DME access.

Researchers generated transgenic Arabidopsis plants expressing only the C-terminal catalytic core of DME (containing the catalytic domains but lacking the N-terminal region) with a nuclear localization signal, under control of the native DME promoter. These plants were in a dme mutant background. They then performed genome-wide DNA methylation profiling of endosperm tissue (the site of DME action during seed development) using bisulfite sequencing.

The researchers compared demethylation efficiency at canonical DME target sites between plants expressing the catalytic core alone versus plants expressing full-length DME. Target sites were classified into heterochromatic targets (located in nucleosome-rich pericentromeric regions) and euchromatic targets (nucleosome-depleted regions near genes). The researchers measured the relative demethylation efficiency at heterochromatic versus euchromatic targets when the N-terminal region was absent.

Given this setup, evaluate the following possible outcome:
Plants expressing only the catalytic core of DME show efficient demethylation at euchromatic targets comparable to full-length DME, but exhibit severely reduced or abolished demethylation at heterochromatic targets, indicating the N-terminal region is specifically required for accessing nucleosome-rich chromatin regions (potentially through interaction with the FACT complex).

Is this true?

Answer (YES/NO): NO